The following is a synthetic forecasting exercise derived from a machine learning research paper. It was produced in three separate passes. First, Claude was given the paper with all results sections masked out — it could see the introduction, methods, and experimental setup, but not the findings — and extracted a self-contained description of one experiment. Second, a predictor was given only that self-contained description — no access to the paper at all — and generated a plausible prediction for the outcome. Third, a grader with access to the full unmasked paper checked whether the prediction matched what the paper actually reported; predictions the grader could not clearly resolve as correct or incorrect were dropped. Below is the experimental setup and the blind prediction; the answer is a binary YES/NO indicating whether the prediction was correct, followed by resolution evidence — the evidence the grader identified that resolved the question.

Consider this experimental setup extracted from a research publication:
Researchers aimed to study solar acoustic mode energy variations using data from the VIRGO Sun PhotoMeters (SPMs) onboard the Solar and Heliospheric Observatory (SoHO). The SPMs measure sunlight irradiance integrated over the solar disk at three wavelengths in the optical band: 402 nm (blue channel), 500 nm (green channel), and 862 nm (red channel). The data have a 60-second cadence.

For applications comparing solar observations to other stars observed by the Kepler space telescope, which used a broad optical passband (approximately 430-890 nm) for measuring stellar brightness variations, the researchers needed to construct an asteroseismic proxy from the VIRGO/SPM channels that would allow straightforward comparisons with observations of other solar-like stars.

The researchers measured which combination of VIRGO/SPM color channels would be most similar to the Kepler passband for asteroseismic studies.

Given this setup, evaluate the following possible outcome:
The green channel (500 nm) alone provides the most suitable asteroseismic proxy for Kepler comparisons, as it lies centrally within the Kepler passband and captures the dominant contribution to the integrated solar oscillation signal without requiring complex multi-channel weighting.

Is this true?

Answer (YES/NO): NO